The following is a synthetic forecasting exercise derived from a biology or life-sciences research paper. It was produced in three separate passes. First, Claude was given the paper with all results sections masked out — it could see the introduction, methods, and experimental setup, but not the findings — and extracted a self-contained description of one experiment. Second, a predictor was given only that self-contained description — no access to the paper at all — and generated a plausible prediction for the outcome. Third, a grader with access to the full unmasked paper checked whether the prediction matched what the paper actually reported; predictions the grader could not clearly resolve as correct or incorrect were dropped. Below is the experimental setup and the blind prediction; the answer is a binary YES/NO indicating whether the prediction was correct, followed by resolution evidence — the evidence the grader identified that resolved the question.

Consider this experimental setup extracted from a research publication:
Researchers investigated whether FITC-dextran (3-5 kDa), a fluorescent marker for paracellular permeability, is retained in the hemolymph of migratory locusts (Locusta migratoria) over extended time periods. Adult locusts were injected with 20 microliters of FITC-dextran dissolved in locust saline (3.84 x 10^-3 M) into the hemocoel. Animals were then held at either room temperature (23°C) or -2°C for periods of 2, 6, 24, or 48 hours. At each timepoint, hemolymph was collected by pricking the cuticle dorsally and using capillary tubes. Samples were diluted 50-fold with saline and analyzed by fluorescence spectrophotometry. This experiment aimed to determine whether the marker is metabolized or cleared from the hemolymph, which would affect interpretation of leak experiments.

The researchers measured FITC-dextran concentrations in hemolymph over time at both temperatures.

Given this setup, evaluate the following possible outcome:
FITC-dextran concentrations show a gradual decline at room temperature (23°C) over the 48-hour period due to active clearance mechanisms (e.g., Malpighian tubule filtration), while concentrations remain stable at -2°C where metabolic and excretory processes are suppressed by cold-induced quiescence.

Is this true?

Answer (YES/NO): NO